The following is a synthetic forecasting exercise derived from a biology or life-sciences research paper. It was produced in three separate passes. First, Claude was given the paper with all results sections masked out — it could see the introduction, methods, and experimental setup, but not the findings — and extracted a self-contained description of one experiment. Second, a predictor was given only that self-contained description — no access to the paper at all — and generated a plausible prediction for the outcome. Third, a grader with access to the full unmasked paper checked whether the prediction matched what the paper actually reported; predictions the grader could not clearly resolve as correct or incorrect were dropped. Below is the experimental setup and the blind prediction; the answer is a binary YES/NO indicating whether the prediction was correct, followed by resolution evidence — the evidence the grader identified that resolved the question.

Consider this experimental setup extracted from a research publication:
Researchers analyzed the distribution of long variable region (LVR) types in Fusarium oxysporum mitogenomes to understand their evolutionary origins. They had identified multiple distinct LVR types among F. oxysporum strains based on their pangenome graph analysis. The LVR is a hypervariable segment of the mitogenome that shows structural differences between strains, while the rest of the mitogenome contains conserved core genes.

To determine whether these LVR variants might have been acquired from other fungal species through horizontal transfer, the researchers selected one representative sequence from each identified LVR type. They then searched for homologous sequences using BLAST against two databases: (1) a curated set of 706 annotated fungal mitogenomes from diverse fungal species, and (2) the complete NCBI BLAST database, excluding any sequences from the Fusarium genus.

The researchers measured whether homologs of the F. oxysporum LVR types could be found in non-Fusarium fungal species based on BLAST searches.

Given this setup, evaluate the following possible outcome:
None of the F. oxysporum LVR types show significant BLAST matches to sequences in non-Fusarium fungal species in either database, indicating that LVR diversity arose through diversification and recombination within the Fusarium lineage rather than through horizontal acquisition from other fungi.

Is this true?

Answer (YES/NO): YES